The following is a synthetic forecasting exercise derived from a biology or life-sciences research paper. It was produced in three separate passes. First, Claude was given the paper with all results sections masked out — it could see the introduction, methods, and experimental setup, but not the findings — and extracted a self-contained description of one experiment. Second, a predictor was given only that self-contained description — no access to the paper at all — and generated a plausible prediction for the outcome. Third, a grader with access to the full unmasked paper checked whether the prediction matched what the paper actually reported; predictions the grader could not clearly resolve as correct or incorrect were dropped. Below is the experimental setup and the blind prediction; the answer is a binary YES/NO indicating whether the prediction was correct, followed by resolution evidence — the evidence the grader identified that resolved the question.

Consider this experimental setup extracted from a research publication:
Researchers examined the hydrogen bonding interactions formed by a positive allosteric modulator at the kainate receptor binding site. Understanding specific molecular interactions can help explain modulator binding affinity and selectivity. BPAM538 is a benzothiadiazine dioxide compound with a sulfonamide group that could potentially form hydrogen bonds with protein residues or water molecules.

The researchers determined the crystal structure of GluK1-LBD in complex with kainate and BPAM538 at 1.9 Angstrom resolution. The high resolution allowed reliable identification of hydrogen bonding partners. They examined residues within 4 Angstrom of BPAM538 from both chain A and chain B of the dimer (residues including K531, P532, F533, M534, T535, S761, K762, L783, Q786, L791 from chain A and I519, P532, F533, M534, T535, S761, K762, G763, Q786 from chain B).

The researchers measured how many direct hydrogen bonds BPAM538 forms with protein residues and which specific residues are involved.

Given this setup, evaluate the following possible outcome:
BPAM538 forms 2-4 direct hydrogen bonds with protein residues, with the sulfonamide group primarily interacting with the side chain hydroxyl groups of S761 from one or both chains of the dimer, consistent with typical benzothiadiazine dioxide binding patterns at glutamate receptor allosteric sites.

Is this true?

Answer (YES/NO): NO